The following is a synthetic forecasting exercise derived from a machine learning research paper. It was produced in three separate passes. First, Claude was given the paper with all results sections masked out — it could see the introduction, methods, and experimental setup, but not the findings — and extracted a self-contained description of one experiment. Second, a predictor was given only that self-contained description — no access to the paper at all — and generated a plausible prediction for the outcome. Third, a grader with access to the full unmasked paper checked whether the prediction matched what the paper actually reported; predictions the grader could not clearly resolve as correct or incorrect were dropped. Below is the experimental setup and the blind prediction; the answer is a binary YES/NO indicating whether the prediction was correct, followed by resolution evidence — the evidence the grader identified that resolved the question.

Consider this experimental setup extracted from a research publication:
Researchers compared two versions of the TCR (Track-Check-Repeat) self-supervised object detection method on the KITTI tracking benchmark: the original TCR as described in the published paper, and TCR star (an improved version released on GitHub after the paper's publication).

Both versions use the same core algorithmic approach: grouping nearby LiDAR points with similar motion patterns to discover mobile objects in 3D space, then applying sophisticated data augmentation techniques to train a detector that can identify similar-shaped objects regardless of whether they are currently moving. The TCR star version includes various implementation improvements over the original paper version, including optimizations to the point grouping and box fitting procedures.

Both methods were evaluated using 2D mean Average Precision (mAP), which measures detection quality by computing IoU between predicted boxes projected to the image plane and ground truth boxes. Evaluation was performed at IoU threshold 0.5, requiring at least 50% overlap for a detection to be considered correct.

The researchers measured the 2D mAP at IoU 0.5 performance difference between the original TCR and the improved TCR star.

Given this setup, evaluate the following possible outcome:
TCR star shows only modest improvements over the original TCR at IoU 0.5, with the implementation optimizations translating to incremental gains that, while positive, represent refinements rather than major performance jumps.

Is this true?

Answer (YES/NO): NO